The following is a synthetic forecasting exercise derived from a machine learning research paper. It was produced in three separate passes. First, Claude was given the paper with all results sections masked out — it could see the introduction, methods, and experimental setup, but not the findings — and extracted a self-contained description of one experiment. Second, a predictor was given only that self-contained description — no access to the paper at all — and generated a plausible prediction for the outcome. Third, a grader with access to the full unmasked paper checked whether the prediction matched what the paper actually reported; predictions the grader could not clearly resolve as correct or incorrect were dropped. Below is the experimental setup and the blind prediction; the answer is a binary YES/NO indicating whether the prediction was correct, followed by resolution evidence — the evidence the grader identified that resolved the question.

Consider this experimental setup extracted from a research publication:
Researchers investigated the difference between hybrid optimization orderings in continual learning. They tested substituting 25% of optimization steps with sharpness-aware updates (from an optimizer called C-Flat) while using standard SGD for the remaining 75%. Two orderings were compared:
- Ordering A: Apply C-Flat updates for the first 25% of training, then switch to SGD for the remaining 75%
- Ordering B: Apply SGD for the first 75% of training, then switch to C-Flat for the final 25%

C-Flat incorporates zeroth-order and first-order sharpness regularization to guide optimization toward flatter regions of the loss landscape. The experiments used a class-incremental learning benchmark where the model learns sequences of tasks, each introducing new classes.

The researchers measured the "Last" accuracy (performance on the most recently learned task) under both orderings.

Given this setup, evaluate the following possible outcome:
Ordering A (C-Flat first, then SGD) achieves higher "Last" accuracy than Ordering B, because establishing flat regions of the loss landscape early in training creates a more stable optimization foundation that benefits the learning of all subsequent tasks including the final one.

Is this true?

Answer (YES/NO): NO